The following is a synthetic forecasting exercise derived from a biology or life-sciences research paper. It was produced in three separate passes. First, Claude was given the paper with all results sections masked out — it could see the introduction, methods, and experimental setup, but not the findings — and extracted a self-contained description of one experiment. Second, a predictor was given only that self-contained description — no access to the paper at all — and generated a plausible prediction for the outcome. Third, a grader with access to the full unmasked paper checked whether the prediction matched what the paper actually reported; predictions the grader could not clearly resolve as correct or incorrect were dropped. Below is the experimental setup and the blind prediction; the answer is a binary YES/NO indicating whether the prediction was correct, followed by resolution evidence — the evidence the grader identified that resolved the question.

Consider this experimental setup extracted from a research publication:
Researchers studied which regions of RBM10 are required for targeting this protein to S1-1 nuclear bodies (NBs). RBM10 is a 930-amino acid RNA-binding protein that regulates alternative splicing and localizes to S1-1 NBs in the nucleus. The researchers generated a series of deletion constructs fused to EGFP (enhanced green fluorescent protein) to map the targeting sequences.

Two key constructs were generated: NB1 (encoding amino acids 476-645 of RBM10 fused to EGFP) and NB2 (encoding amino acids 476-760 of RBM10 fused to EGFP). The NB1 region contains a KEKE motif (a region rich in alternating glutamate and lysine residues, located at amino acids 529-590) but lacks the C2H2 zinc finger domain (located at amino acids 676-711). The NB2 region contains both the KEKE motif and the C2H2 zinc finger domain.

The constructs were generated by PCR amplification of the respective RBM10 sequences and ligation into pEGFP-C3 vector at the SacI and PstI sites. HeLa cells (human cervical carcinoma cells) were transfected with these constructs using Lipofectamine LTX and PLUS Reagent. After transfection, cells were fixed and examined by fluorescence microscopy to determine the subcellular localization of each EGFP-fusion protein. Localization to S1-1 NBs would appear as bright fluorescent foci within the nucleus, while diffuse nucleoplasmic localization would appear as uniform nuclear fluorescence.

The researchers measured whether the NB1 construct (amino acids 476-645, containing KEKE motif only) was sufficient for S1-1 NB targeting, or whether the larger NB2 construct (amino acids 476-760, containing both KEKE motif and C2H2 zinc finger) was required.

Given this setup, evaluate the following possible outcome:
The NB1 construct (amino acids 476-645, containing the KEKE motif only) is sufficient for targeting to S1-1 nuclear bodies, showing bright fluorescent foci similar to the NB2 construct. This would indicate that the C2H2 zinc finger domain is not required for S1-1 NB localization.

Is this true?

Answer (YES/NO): NO